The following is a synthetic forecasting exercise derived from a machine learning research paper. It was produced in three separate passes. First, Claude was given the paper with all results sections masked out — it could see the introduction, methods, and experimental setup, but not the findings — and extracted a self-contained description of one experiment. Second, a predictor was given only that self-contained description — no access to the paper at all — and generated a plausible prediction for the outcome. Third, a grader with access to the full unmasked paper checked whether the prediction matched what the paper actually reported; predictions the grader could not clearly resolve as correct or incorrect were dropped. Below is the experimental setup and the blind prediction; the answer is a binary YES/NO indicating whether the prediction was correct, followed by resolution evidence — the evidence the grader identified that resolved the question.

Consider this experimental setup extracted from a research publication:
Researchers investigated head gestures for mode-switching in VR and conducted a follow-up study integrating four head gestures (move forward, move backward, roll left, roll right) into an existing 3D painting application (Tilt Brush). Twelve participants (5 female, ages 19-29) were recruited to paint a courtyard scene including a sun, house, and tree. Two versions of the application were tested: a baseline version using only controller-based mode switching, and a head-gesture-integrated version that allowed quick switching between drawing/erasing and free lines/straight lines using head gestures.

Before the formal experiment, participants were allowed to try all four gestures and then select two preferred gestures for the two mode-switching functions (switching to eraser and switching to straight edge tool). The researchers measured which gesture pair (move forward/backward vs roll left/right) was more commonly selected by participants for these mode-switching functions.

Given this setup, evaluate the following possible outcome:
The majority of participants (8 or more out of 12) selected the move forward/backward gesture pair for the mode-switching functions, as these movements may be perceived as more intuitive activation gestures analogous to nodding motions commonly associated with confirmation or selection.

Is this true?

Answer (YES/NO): NO